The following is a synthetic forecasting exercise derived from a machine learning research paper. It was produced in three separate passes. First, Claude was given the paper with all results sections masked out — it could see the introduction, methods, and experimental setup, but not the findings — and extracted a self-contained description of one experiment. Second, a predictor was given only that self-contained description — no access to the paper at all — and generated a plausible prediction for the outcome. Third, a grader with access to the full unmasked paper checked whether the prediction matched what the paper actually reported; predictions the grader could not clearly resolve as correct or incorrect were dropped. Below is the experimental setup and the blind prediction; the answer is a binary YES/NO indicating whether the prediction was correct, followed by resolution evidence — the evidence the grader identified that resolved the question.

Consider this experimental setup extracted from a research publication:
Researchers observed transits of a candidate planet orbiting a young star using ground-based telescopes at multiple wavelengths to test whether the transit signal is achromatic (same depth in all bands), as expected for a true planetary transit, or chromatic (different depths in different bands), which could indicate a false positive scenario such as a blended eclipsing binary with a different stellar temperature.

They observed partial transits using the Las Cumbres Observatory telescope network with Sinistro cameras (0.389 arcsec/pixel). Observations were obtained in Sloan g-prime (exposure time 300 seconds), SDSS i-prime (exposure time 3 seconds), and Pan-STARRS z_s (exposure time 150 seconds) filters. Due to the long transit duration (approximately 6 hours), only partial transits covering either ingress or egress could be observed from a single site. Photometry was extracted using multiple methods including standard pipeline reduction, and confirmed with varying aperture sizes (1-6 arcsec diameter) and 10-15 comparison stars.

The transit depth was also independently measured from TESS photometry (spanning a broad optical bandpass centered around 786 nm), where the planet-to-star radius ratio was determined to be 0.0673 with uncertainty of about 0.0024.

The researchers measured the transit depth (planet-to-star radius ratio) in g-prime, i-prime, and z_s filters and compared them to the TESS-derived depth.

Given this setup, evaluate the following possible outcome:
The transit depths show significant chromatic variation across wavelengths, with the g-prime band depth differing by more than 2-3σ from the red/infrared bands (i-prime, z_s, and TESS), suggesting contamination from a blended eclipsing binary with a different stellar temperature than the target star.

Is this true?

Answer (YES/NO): NO